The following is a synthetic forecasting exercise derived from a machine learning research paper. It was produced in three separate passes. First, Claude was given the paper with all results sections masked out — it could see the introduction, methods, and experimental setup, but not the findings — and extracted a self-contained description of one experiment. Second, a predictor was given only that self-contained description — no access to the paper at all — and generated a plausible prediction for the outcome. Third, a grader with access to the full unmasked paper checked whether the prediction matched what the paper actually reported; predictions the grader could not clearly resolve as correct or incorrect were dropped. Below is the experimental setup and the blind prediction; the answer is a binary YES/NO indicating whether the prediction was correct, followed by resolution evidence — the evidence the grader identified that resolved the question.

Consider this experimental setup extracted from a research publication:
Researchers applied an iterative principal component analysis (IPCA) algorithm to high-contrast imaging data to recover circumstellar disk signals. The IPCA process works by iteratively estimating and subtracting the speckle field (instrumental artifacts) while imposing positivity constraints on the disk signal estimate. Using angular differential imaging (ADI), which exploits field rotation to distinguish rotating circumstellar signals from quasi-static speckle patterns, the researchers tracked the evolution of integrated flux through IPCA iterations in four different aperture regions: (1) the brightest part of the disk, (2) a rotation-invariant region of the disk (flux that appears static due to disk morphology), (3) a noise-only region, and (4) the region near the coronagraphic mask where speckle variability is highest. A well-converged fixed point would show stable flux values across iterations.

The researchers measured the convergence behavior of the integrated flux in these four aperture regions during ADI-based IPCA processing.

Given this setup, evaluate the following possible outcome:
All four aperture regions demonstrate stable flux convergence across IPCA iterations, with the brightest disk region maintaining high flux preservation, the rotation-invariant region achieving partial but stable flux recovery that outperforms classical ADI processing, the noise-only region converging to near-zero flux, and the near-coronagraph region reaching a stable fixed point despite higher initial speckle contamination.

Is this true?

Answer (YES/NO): NO